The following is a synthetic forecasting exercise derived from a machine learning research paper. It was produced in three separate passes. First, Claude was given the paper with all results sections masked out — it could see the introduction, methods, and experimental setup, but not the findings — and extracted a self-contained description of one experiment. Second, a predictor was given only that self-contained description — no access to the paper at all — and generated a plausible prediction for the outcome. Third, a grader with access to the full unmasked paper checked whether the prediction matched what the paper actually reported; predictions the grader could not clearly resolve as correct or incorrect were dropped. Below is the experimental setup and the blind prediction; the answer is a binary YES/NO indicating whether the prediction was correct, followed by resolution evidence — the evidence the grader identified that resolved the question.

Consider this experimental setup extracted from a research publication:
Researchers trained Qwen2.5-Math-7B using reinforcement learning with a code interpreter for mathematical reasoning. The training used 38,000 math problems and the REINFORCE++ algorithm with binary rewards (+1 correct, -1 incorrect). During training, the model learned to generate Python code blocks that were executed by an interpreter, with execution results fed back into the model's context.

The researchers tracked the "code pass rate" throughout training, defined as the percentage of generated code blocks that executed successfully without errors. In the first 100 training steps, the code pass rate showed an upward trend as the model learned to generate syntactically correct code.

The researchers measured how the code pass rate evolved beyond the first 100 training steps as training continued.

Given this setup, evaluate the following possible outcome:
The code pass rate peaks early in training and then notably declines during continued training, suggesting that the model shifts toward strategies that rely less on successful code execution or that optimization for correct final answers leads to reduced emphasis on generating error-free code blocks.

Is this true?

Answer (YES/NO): YES